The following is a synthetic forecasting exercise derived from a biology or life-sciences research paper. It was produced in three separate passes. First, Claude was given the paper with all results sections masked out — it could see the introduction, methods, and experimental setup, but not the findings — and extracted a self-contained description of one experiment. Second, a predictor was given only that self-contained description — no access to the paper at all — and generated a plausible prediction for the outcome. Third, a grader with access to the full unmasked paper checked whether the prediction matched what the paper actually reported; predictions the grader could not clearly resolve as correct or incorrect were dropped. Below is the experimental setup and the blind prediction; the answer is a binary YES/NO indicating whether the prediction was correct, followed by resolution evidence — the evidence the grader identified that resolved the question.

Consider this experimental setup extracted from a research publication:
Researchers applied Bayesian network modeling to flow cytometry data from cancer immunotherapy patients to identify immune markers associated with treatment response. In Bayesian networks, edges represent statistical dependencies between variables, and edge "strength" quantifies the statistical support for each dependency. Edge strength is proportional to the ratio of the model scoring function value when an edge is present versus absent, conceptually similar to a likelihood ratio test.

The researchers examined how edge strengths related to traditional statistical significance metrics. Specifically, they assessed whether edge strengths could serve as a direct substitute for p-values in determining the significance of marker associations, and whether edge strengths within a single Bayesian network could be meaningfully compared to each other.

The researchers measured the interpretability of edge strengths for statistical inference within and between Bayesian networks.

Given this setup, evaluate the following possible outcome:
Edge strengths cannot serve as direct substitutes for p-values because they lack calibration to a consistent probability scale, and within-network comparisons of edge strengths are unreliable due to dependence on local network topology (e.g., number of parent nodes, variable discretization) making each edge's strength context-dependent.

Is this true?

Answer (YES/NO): NO